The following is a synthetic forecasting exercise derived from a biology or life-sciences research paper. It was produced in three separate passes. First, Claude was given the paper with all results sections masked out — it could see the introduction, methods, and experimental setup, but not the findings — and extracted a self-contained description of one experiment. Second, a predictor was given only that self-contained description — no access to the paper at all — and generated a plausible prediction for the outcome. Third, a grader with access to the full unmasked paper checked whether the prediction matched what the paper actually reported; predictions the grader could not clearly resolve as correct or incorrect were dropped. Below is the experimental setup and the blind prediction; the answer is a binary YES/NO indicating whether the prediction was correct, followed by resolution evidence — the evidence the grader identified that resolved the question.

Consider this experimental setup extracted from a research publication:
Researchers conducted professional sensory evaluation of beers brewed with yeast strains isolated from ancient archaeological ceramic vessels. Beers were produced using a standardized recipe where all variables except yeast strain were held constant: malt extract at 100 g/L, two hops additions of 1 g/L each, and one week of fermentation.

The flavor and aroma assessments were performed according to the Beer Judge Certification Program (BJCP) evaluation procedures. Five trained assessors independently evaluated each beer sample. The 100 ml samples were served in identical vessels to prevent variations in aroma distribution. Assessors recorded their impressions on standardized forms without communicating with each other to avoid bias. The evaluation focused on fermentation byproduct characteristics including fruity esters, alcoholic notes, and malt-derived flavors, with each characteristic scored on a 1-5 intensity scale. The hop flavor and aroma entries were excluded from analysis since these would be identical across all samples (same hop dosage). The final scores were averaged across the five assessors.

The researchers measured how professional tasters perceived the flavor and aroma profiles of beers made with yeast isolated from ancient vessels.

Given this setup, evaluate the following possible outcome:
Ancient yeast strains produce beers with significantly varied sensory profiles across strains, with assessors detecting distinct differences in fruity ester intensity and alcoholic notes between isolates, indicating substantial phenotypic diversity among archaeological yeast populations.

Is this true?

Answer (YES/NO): YES